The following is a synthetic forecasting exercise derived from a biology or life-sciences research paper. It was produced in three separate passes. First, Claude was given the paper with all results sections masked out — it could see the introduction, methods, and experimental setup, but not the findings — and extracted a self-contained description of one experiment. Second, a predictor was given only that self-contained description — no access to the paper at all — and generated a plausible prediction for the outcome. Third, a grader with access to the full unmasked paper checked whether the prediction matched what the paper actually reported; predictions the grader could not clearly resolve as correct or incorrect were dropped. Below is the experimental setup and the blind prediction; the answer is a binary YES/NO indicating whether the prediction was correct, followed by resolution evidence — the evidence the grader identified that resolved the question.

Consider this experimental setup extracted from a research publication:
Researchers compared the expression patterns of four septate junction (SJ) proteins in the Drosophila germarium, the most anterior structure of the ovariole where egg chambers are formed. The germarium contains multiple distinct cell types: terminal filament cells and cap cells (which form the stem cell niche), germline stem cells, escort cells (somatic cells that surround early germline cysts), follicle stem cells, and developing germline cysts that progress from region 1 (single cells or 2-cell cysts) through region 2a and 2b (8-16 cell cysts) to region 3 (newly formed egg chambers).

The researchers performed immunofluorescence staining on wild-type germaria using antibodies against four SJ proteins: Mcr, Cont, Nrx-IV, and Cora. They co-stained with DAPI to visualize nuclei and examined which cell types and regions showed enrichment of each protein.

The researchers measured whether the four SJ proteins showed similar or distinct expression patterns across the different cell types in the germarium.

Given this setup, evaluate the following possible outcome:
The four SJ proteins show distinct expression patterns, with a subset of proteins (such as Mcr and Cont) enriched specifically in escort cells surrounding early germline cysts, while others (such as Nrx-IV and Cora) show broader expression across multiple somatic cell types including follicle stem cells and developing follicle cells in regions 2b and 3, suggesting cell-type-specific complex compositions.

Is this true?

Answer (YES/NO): NO